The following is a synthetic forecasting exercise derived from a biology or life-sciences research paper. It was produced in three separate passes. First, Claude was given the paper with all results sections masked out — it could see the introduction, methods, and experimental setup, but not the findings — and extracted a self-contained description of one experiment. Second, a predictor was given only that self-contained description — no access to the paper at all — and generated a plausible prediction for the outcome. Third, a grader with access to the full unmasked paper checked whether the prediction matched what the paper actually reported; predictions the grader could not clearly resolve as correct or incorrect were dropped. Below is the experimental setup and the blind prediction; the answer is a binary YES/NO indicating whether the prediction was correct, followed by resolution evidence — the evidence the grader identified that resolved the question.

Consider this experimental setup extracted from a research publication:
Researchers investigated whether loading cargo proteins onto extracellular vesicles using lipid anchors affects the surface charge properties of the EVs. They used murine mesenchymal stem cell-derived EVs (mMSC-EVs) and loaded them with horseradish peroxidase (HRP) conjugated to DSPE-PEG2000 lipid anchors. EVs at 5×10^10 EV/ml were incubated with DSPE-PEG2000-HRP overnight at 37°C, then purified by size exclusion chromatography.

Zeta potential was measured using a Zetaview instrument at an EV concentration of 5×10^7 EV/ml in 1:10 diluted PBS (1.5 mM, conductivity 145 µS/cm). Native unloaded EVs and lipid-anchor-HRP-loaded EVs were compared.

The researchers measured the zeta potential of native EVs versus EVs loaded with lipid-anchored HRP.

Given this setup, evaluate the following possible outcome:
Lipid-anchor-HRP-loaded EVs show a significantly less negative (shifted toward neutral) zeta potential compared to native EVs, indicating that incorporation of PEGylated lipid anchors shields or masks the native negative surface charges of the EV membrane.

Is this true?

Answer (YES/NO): NO